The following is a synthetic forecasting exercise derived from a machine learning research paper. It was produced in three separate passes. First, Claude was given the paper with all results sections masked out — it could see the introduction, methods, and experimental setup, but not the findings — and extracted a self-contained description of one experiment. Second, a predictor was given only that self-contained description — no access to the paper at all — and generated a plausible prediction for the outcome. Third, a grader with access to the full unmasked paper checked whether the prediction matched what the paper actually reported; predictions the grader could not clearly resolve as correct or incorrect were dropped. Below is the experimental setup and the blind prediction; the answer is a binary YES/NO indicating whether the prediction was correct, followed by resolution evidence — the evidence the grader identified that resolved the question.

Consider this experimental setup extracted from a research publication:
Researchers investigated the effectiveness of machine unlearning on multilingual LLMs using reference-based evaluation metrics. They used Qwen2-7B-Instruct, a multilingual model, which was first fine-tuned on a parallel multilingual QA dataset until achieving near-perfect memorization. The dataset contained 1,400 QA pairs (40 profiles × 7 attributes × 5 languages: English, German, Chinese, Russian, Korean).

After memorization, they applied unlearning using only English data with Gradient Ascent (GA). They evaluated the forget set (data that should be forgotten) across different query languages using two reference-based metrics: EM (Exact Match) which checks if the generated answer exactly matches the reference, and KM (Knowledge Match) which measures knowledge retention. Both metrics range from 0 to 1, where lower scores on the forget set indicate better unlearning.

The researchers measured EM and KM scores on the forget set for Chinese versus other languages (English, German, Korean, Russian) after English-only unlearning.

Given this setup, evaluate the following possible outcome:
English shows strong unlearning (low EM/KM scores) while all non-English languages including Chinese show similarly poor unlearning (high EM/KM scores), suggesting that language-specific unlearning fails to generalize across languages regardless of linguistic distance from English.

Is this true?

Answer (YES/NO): NO